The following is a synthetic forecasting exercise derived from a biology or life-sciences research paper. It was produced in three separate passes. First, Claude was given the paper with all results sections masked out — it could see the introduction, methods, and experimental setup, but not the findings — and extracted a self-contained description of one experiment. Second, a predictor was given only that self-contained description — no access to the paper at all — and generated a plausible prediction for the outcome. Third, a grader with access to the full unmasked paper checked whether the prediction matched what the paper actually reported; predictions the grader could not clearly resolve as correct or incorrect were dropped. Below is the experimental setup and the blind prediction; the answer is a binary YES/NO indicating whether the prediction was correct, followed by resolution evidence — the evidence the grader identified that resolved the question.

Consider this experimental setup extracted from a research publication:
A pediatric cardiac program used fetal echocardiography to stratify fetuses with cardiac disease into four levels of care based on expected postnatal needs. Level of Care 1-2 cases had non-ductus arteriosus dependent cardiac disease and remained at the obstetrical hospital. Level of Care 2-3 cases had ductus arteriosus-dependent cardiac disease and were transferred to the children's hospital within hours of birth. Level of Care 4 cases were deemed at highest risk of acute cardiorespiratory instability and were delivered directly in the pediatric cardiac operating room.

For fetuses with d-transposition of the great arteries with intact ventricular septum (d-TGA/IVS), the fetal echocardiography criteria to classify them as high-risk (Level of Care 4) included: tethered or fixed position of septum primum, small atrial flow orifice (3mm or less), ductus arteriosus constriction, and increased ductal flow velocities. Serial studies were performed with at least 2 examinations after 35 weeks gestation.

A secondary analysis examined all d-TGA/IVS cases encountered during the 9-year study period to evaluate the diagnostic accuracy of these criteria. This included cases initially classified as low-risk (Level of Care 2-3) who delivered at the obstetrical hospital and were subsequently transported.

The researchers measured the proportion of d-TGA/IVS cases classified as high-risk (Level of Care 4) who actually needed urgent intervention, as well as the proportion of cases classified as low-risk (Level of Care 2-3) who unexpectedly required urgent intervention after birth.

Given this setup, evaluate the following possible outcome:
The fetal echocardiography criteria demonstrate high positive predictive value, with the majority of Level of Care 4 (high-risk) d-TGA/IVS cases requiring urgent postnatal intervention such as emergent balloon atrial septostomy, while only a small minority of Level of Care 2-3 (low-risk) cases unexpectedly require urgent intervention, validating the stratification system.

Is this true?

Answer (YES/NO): YES